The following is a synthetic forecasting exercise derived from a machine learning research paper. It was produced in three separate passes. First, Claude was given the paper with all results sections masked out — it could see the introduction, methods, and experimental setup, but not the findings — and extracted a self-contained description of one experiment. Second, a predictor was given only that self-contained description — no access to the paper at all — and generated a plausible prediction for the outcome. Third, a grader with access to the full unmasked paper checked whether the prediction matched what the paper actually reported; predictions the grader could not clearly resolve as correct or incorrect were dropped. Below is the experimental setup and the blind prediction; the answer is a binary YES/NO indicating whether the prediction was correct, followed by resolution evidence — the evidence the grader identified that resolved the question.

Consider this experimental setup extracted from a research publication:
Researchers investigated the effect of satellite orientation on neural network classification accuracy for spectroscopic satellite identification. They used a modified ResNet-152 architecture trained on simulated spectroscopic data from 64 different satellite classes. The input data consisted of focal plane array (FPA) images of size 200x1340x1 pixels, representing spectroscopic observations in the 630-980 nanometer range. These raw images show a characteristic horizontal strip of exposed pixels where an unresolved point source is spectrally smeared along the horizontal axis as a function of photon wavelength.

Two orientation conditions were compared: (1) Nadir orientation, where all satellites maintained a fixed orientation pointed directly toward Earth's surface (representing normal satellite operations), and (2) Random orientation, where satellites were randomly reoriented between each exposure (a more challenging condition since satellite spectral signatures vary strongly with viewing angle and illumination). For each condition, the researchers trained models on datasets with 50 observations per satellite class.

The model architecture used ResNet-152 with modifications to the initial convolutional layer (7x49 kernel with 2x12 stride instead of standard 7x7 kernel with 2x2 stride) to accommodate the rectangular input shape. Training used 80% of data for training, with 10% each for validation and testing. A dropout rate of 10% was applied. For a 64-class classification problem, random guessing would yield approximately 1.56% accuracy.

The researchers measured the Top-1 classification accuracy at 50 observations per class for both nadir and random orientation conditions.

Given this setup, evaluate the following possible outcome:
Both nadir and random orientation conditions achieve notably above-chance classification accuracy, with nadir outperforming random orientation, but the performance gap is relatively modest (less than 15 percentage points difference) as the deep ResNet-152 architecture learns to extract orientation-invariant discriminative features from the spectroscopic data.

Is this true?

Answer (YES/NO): NO